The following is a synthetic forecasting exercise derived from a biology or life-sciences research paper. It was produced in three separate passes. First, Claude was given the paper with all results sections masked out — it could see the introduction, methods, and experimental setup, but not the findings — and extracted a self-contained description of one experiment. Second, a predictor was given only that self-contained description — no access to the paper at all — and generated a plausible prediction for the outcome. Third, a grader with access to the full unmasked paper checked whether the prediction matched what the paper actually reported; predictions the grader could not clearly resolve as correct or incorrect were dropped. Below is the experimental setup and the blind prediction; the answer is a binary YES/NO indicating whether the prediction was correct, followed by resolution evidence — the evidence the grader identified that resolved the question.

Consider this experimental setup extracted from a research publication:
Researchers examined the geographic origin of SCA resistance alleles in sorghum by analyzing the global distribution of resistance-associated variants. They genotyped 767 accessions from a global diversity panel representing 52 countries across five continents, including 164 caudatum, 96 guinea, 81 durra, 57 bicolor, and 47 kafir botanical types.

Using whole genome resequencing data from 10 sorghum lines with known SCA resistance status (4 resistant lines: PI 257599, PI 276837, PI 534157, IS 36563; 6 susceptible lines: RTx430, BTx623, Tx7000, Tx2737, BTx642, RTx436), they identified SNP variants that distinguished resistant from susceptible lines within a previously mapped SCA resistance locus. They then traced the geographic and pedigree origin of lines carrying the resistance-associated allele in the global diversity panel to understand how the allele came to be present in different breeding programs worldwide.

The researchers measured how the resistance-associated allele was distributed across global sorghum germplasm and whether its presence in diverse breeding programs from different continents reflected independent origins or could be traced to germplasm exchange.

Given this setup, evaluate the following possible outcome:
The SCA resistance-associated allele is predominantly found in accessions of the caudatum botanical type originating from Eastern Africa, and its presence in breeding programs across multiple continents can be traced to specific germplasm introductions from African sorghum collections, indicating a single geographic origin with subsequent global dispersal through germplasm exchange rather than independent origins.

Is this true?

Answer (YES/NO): YES